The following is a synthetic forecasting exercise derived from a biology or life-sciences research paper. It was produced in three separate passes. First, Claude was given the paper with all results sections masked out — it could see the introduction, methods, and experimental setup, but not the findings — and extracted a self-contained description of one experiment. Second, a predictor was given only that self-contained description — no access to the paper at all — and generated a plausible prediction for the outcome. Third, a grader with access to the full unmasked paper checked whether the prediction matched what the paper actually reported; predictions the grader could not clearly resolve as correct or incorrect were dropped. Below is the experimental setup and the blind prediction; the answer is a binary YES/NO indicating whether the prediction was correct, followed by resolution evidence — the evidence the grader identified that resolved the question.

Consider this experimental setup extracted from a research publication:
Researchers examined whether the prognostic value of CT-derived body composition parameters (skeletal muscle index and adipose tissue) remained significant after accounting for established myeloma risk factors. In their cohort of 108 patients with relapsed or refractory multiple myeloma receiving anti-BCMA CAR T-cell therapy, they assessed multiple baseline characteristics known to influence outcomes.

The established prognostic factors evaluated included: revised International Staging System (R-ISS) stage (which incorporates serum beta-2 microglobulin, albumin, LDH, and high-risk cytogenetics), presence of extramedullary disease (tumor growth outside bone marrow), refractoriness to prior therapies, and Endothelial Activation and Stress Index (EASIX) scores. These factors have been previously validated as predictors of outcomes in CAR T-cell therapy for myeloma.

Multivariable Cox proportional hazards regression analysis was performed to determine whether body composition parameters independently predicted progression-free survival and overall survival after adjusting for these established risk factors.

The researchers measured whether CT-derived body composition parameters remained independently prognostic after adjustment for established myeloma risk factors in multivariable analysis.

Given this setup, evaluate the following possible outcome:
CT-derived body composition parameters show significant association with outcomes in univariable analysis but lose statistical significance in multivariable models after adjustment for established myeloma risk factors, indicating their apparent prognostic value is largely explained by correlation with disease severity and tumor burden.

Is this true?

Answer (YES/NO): NO